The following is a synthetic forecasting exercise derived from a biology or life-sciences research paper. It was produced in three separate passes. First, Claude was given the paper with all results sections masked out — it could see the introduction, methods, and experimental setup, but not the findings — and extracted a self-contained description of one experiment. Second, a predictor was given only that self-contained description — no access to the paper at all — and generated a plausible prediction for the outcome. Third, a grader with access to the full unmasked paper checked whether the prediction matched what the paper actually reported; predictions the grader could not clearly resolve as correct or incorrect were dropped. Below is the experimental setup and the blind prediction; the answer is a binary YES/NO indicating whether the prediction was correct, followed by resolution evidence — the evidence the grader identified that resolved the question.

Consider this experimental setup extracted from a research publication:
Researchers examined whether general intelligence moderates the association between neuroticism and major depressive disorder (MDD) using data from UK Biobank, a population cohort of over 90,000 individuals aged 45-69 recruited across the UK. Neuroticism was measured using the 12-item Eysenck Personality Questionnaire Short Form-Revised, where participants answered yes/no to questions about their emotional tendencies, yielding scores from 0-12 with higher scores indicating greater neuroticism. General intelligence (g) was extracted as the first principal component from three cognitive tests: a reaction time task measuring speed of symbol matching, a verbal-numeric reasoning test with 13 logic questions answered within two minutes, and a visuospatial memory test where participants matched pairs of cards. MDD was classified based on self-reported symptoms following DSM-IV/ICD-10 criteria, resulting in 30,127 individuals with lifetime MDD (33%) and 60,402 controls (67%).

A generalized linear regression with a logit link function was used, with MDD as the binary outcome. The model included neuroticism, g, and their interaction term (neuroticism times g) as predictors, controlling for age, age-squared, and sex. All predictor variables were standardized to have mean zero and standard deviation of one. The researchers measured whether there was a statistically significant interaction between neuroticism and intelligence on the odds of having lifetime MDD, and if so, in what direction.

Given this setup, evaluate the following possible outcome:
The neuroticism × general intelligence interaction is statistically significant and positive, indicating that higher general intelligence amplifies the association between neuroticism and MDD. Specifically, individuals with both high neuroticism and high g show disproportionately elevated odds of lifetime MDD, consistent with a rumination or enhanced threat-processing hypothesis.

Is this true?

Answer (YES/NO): NO